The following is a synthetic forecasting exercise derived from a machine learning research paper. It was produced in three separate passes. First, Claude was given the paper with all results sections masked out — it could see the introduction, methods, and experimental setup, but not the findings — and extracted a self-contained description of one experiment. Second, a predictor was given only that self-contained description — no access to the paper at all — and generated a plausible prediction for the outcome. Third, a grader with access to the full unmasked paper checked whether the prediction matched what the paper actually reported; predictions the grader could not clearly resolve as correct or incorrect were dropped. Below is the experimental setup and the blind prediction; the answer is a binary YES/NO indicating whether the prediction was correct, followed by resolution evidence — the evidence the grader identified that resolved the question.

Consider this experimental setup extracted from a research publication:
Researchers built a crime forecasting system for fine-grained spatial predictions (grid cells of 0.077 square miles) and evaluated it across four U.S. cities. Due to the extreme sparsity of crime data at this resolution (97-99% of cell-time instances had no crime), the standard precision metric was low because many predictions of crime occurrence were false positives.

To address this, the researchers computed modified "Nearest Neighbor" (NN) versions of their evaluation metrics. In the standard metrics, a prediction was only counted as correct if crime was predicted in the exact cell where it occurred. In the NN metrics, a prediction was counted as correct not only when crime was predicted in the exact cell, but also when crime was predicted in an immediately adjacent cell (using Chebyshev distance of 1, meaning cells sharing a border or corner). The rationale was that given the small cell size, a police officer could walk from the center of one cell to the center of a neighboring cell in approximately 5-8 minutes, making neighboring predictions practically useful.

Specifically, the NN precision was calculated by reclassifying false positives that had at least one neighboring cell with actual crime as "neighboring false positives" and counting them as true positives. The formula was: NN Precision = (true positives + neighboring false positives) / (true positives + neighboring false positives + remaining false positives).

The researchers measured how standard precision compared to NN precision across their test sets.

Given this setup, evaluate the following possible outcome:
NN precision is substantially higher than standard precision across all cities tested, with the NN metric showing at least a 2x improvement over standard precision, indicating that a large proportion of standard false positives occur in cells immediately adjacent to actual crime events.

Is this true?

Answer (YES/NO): YES